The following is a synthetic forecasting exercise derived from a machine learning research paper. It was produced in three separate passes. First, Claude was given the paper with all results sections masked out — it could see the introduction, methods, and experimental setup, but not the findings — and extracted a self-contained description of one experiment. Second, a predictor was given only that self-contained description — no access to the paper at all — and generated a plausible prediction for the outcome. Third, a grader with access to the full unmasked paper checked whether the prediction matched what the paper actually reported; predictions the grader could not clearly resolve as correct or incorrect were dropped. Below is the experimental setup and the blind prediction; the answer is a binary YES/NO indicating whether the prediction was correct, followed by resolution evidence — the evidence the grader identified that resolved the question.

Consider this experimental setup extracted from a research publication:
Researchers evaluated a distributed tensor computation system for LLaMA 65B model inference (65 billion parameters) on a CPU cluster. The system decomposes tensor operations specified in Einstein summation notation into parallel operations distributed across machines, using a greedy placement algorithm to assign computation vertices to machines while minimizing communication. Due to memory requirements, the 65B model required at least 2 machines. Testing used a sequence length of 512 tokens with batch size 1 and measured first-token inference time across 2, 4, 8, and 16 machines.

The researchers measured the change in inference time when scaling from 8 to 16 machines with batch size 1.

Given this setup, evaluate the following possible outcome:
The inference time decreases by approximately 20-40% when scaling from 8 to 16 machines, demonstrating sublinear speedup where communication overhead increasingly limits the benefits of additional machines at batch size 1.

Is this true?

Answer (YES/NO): NO